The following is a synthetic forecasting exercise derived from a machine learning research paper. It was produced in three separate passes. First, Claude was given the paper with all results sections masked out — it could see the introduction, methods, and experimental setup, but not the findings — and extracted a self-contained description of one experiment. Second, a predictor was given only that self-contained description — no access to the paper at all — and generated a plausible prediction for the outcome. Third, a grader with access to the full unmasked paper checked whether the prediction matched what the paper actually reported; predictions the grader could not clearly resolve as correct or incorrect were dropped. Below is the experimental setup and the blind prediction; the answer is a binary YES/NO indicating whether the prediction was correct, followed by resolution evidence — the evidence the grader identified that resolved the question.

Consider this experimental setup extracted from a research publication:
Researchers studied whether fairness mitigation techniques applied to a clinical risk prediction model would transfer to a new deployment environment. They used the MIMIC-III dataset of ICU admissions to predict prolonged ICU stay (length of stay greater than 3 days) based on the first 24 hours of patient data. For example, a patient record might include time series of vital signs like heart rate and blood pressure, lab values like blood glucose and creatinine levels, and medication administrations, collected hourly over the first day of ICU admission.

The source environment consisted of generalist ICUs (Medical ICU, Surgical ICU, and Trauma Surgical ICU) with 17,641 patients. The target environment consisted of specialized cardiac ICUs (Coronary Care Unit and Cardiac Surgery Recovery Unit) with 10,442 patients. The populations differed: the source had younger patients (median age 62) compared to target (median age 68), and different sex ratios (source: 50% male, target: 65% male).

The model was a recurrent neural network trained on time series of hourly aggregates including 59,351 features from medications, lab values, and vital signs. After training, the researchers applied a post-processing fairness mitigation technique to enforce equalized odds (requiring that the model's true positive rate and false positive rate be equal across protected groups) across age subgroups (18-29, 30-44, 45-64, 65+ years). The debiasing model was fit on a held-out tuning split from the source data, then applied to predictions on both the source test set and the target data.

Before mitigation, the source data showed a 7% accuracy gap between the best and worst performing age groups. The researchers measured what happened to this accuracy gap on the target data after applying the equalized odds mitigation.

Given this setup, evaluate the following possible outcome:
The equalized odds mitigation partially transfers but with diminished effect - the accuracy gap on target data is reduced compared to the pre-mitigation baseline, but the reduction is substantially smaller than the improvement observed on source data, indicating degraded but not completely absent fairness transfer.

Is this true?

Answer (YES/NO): NO